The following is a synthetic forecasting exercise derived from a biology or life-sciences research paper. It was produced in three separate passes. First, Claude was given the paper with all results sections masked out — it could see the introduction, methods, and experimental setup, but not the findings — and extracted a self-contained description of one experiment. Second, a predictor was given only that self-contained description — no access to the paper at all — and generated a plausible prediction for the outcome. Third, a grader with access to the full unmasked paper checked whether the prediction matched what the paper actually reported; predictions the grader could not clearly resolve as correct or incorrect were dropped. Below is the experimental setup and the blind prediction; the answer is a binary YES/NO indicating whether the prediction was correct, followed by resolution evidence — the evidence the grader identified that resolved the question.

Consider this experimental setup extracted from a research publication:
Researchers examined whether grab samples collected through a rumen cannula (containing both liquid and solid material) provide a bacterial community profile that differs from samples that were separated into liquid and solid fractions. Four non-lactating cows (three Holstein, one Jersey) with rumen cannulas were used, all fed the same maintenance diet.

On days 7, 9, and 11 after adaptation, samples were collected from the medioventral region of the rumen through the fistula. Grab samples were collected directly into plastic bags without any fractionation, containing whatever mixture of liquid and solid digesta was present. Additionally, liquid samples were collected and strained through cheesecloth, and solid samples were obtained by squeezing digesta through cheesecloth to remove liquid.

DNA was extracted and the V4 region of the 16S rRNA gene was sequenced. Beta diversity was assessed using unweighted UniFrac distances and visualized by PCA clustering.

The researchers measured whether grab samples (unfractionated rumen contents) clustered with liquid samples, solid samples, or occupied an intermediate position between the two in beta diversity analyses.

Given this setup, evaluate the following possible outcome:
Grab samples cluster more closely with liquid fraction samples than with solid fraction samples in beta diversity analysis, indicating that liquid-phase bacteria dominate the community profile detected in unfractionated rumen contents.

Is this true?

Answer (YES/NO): NO